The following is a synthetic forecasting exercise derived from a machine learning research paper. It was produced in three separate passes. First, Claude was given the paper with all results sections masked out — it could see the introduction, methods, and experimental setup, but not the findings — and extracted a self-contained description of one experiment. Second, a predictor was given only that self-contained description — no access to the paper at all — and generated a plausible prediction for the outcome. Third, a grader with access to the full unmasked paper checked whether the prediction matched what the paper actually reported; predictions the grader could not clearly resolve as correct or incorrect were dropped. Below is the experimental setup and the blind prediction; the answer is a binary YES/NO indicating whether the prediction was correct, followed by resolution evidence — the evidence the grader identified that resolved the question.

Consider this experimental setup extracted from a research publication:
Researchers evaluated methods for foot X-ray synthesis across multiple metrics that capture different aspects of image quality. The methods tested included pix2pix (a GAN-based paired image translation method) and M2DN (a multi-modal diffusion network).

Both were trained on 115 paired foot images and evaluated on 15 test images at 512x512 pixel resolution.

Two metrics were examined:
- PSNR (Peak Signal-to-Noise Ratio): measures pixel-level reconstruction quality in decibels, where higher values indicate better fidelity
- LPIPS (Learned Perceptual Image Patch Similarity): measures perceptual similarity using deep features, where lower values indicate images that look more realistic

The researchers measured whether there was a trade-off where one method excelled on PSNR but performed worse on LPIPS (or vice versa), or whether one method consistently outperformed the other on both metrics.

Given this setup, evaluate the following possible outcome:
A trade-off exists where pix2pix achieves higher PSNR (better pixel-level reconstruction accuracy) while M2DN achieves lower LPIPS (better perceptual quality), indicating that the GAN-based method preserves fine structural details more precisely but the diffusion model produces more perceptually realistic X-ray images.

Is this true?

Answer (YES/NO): NO